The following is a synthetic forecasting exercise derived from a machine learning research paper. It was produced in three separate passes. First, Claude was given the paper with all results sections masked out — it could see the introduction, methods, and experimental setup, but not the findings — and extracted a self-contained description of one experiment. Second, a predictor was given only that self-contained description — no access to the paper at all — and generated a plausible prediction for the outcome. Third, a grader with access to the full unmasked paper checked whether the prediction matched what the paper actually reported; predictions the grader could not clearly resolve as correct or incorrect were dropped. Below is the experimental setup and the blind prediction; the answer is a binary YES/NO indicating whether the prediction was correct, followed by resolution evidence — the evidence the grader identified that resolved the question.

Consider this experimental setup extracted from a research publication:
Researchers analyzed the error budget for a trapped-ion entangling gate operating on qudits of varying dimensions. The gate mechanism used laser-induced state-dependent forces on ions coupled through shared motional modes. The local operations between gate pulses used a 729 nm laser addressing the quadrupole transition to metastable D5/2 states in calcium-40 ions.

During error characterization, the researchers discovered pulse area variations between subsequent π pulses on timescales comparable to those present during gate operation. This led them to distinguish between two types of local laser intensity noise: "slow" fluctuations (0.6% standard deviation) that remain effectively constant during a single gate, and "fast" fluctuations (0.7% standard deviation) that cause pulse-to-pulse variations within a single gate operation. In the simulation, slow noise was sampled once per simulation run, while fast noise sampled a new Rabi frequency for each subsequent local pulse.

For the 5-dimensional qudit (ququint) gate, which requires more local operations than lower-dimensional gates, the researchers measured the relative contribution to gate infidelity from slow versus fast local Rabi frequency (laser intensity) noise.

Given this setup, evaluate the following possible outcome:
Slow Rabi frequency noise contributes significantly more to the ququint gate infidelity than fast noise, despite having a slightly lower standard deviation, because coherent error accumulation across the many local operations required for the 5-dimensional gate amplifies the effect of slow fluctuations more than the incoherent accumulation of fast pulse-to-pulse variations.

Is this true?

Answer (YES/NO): YES